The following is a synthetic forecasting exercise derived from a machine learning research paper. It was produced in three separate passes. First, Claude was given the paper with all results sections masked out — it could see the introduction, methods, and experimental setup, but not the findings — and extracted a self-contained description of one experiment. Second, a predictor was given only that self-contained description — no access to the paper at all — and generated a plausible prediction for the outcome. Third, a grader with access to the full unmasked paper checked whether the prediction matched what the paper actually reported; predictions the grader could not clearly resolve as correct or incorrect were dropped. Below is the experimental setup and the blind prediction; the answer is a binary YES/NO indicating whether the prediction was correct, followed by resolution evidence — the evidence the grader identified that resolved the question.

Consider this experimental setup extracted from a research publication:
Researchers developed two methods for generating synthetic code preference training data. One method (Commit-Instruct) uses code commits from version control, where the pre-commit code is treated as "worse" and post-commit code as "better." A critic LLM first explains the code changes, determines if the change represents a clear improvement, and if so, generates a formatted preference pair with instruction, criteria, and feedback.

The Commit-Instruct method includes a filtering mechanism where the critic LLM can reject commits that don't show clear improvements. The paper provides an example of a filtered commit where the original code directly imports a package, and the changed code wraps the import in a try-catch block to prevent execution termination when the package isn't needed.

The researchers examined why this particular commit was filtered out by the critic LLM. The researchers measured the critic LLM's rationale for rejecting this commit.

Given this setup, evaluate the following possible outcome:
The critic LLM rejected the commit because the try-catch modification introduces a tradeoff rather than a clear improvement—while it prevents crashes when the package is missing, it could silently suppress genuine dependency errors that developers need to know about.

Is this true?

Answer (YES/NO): NO